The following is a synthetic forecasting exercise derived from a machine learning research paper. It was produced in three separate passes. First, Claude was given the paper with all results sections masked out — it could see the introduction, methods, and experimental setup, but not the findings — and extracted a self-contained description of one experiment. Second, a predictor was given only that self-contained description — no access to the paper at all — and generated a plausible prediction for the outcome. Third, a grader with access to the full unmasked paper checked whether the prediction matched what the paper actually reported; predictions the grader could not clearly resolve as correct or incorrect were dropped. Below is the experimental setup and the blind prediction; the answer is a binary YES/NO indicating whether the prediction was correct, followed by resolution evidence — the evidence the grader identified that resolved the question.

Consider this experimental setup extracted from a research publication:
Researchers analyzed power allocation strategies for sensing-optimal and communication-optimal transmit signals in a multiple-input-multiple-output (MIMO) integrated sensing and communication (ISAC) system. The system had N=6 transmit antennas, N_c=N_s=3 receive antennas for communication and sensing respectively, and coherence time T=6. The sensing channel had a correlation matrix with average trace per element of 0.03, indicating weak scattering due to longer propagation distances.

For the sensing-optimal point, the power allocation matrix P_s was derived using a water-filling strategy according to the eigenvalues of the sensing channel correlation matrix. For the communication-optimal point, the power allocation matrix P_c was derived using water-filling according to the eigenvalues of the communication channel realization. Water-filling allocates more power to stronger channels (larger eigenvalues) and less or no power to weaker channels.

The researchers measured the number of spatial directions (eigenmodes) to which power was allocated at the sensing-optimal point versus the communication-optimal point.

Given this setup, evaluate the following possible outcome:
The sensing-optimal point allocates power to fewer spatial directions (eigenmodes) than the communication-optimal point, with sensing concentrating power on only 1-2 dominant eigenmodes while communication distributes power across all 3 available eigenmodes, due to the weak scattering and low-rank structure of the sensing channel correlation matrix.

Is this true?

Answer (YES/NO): NO